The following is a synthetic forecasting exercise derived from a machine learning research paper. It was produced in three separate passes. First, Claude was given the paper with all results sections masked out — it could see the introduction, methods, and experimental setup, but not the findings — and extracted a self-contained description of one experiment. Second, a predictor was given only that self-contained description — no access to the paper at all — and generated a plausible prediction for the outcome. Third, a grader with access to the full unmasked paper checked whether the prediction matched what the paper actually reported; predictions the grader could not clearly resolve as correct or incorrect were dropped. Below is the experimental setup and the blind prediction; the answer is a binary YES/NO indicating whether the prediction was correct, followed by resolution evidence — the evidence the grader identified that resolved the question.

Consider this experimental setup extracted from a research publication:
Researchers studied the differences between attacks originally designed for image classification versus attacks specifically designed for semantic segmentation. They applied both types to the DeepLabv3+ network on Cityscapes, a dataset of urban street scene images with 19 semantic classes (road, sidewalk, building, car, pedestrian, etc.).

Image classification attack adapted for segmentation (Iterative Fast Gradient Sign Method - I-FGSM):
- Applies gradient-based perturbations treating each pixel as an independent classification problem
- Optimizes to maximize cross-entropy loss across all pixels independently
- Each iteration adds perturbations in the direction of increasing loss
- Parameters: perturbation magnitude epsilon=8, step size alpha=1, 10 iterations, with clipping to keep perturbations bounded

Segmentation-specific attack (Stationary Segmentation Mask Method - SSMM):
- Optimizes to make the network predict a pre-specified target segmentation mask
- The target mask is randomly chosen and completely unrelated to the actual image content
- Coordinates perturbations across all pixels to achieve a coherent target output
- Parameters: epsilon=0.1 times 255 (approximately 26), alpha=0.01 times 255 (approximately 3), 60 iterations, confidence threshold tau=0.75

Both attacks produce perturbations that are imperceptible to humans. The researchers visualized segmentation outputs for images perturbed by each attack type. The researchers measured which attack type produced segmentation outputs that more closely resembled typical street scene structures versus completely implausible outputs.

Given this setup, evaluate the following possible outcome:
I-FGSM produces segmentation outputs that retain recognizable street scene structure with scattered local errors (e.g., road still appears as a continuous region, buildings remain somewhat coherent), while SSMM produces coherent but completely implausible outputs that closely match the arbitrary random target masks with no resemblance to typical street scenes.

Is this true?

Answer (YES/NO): NO